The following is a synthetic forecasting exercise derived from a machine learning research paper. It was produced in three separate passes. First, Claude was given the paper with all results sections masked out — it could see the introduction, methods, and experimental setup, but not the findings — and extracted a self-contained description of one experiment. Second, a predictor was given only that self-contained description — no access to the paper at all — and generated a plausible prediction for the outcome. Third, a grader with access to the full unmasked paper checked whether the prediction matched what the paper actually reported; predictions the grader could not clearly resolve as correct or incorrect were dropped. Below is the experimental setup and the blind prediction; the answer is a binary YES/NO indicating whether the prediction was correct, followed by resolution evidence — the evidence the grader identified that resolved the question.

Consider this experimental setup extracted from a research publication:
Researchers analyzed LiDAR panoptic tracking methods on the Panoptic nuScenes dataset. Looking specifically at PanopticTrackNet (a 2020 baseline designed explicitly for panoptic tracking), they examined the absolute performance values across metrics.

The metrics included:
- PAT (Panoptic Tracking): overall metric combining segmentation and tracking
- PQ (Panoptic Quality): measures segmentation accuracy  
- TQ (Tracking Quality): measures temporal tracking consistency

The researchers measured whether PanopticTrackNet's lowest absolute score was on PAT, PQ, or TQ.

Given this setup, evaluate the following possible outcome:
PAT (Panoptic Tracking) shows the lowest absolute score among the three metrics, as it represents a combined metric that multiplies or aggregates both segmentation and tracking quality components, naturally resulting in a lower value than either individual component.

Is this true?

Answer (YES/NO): NO